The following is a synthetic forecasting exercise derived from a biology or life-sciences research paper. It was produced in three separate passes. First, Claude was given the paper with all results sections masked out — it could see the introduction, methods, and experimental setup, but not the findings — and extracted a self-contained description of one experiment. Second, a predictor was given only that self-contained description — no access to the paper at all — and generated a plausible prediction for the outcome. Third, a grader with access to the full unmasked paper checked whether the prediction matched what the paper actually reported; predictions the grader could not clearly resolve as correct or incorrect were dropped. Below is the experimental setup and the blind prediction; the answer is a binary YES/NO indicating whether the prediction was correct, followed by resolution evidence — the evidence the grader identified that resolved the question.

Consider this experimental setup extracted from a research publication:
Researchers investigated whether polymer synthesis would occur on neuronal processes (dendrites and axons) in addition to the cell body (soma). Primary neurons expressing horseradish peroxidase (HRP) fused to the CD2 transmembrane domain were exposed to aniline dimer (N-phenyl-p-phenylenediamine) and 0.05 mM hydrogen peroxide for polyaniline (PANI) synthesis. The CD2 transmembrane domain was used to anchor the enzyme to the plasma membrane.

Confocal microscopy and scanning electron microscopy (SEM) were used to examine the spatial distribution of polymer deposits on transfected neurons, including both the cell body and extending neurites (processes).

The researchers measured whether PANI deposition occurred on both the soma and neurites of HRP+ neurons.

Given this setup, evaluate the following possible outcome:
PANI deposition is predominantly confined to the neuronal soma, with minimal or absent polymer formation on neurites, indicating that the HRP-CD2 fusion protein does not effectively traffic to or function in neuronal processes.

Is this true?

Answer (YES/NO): NO